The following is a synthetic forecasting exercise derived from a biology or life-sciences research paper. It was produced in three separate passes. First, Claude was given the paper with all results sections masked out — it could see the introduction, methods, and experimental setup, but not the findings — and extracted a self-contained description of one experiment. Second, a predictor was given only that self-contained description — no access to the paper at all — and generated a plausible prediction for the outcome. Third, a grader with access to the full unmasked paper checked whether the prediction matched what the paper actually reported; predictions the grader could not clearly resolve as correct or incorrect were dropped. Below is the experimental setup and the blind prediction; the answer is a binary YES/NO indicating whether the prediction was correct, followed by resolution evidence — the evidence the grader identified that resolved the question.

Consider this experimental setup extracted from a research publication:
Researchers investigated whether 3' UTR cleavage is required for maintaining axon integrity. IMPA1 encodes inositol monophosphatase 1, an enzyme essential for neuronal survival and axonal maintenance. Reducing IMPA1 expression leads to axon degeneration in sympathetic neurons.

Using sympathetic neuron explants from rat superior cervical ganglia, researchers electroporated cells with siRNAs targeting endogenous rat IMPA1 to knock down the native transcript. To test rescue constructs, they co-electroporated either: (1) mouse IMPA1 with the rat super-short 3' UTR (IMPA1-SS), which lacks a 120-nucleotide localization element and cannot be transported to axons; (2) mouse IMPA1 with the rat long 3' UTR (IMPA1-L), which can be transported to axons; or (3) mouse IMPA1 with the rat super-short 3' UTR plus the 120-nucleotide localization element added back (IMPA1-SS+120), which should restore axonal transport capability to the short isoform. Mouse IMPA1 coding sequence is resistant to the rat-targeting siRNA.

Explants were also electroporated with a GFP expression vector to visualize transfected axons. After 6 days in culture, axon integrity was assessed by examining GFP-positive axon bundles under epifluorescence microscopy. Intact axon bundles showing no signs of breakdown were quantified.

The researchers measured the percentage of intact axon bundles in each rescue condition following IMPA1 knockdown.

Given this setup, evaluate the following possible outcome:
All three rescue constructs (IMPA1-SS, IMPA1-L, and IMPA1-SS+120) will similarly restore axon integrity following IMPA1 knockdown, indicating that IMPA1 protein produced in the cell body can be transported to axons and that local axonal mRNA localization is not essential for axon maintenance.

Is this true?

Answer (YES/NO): NO